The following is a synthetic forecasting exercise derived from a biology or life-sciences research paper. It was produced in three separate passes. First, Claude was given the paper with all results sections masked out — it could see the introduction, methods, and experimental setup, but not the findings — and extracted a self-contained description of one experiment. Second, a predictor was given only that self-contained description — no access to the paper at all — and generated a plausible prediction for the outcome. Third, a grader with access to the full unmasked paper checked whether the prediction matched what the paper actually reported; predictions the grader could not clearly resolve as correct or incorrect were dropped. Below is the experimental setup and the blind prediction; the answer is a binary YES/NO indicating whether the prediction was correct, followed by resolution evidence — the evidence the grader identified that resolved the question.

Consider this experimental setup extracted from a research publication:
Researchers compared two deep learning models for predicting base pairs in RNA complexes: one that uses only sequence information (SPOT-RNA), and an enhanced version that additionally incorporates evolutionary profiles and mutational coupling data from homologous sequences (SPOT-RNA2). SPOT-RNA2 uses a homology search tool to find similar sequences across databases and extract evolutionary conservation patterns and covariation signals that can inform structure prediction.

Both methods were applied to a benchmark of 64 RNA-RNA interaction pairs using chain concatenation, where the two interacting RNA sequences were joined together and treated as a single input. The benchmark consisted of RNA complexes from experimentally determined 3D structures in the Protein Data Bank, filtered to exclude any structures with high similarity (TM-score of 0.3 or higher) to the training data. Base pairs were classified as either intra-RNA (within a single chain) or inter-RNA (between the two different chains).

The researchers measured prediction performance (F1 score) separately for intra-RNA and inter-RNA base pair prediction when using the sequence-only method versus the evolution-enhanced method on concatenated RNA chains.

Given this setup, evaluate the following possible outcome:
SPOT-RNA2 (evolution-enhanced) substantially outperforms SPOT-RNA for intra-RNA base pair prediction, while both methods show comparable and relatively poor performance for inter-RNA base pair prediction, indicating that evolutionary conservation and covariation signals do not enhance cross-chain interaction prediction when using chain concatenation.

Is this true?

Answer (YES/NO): NO